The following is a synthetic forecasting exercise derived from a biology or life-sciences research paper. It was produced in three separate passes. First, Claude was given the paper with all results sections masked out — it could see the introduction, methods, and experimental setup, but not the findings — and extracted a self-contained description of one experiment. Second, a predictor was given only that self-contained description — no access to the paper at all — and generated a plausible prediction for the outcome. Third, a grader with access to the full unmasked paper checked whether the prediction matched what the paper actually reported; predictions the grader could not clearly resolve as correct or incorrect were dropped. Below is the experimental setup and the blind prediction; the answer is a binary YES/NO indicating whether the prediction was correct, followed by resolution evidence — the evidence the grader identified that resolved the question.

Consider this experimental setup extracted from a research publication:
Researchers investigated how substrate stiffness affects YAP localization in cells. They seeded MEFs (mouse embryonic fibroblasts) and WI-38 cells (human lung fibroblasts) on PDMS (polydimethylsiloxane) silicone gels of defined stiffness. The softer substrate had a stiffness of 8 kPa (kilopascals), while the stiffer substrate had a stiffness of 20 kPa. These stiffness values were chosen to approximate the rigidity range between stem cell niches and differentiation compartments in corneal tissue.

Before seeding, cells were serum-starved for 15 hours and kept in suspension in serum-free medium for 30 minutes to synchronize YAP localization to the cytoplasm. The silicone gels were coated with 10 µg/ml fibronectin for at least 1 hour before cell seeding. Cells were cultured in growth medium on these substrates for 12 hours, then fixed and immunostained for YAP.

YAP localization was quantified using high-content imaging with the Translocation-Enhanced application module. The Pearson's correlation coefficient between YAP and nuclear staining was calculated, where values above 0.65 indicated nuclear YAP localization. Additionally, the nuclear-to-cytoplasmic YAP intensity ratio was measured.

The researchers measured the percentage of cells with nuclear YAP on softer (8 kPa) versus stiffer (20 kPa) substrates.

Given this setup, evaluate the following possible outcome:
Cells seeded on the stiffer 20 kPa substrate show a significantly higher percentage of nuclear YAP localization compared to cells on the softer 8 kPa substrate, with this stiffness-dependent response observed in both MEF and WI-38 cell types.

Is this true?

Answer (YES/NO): YES